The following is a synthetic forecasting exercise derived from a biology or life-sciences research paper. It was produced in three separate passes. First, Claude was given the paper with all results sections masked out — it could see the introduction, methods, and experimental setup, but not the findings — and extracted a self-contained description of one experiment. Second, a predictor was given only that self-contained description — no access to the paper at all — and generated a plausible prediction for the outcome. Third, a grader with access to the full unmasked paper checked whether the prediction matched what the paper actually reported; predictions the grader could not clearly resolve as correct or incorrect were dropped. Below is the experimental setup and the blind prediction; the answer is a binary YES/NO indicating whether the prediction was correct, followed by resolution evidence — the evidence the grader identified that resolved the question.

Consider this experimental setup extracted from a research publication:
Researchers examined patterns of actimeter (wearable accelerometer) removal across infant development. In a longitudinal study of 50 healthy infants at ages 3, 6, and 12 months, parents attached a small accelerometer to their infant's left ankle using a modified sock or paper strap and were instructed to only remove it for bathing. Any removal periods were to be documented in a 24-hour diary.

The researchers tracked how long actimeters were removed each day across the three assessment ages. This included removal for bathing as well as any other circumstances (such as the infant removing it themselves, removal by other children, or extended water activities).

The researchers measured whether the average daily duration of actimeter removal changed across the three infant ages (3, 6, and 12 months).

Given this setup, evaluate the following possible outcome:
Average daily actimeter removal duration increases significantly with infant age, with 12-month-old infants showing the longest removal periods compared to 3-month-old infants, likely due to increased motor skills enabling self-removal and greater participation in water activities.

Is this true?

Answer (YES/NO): YES